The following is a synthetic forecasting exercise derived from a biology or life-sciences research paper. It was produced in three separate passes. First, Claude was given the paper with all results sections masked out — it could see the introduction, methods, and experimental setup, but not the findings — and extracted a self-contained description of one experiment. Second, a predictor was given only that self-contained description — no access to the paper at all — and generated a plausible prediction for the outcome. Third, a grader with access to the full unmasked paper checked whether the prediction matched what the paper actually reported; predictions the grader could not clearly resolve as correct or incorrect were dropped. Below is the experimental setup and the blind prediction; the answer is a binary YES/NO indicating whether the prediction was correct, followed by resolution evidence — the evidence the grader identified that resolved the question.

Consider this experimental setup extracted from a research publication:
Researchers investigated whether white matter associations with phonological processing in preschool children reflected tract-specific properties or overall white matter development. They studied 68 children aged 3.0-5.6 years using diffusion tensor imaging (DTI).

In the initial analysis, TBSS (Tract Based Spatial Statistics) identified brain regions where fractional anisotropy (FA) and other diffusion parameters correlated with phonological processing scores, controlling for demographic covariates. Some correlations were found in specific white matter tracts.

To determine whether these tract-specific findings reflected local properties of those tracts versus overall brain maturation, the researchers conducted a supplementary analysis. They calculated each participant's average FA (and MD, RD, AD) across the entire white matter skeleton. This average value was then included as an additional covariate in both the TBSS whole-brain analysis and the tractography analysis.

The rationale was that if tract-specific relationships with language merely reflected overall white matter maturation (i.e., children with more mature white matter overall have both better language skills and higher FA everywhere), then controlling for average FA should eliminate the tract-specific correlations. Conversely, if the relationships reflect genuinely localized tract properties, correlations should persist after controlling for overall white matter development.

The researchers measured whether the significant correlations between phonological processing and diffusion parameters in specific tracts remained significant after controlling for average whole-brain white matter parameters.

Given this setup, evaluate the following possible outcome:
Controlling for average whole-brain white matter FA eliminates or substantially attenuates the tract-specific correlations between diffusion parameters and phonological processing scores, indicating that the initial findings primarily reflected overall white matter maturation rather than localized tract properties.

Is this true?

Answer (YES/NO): NO